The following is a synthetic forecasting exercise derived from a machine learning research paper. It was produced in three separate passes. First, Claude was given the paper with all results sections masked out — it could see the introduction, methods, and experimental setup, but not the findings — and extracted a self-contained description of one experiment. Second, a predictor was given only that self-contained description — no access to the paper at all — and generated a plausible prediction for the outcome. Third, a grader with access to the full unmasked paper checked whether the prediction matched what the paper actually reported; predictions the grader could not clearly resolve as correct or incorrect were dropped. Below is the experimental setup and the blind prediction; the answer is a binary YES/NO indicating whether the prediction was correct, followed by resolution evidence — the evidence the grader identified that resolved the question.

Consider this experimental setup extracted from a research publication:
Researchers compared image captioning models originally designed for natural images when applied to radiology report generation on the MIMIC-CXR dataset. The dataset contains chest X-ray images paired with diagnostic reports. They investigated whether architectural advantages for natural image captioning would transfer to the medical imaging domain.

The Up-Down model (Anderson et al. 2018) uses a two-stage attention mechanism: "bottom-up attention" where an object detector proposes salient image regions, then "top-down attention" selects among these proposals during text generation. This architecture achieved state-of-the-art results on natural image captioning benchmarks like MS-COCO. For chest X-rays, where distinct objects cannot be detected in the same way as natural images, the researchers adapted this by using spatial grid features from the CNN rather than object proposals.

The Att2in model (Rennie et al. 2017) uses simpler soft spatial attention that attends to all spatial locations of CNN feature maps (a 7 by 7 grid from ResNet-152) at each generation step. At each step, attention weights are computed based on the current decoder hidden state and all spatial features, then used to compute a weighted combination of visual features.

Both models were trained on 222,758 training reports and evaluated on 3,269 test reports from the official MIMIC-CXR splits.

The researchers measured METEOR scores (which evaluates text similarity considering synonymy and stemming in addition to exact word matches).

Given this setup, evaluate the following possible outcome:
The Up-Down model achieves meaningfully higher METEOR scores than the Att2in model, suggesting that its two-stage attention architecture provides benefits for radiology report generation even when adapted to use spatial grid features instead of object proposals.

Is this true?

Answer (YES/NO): NO